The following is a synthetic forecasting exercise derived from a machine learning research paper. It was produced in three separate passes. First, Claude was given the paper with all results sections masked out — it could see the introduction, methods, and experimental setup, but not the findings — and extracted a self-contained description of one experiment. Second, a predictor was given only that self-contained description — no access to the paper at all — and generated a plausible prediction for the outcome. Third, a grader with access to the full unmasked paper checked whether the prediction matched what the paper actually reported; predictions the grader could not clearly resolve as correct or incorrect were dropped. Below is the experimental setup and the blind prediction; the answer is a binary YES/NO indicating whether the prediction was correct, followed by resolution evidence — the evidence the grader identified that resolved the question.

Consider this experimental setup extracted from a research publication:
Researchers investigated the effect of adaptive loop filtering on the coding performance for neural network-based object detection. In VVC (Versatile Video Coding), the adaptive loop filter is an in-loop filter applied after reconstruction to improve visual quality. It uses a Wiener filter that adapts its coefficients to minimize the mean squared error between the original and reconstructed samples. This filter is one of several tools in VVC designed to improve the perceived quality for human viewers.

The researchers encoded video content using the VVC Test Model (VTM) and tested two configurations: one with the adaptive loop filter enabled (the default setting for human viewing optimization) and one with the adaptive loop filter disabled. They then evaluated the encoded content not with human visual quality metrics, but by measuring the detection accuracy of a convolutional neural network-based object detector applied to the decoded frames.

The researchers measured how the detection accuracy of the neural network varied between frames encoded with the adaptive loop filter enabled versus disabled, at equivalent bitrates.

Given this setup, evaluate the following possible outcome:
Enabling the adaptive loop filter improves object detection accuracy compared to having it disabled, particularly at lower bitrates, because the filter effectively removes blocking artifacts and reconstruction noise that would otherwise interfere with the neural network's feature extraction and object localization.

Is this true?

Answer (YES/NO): NO